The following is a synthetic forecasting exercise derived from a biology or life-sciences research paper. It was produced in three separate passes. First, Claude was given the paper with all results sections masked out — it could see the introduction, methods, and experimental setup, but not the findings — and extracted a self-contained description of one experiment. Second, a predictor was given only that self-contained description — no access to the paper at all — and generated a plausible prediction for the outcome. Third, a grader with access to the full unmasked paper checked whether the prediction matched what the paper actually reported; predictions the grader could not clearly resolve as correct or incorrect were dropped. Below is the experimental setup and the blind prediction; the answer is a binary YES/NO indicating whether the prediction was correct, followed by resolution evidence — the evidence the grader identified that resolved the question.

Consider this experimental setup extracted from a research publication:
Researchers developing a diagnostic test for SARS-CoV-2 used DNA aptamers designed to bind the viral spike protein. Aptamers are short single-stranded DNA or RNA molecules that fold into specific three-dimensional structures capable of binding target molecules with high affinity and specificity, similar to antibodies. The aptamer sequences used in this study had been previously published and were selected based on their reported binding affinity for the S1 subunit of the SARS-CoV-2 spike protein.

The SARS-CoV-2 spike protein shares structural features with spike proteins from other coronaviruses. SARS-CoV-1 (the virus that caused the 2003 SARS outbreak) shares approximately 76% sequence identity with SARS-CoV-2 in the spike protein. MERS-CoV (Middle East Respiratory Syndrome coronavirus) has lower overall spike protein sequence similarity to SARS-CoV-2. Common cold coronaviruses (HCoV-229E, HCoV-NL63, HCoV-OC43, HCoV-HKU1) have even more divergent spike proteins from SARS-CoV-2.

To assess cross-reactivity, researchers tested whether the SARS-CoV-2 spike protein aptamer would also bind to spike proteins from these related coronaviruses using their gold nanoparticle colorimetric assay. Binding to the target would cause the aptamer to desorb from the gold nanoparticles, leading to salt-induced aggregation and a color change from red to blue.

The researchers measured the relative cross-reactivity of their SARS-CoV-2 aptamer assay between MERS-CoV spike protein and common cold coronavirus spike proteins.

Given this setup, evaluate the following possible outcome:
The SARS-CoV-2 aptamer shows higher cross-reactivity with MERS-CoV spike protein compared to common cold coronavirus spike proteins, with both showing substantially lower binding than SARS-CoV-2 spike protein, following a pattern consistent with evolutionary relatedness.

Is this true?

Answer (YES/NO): YES